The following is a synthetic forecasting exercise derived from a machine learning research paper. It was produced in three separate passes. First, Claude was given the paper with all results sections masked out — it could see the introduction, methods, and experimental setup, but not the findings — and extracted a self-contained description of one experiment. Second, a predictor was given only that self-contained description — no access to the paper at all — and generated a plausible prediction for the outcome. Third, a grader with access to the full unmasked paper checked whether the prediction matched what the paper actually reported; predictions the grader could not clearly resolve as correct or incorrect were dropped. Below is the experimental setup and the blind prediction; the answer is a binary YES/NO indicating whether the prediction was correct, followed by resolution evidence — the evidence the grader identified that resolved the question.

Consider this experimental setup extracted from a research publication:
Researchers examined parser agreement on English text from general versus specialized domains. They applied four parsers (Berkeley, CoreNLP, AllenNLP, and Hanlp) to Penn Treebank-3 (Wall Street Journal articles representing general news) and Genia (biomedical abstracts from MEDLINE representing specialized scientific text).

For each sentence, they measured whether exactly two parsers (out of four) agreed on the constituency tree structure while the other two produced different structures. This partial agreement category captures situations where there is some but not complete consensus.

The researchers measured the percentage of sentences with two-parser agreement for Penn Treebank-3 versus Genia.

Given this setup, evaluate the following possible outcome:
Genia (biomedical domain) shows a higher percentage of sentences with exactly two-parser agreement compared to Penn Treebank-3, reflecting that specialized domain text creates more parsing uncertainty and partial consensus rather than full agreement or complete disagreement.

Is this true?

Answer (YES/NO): NO